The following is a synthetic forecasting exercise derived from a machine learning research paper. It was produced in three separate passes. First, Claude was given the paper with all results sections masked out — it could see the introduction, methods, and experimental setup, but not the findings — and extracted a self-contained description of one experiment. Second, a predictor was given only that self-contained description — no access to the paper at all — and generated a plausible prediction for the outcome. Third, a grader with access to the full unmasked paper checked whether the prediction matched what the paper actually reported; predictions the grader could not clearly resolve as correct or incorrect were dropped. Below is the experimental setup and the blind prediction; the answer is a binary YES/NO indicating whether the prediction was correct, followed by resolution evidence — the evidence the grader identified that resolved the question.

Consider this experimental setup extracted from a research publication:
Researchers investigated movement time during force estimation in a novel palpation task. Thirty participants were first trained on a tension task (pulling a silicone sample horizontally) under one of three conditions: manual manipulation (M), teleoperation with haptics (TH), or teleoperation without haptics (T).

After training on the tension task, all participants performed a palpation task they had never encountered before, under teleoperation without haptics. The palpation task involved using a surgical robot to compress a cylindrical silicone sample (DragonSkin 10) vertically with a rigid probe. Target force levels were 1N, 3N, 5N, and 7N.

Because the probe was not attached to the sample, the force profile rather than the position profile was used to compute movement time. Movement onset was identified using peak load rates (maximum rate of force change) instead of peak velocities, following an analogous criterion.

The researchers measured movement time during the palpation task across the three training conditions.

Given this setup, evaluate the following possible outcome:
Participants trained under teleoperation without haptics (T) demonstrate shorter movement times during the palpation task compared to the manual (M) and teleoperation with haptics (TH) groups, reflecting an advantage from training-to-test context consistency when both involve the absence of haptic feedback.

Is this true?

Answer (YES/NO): NO